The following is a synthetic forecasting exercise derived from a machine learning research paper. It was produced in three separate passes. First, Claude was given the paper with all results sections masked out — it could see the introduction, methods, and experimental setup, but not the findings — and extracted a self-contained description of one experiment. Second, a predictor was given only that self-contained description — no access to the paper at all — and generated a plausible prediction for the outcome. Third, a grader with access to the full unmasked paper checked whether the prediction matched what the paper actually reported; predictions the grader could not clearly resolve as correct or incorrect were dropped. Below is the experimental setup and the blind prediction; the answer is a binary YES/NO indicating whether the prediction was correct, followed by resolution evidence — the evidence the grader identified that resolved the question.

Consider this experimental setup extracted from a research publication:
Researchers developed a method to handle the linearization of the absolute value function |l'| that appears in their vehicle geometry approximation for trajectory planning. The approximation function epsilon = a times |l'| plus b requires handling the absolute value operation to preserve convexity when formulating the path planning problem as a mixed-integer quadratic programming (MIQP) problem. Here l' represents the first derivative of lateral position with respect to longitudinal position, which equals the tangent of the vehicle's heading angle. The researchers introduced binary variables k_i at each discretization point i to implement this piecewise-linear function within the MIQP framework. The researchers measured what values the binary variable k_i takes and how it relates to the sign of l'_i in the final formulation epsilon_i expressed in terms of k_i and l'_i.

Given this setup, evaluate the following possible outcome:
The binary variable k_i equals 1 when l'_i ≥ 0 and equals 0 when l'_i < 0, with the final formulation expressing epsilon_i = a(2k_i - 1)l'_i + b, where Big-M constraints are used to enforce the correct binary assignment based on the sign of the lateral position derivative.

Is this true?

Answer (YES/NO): NO